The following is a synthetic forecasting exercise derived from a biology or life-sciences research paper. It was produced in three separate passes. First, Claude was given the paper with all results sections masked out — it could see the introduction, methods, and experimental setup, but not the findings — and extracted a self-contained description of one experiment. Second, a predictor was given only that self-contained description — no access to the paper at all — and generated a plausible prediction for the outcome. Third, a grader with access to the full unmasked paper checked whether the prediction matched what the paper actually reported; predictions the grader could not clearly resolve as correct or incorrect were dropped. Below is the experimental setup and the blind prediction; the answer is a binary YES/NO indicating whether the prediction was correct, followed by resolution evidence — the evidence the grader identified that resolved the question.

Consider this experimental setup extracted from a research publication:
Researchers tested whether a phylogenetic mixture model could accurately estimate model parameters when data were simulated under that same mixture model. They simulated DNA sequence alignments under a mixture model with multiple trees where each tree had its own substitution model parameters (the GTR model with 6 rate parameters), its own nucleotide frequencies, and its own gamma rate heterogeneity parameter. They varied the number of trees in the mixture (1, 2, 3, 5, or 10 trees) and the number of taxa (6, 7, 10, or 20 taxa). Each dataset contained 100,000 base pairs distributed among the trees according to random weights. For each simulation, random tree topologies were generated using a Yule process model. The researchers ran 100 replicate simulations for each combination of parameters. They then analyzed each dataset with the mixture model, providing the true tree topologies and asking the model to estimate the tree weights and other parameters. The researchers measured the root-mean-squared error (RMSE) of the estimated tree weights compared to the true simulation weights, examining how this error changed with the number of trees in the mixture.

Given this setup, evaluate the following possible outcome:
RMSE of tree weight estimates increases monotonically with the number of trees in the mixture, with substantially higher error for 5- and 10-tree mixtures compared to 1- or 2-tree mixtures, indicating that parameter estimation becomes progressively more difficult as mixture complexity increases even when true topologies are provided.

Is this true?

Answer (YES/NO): YES